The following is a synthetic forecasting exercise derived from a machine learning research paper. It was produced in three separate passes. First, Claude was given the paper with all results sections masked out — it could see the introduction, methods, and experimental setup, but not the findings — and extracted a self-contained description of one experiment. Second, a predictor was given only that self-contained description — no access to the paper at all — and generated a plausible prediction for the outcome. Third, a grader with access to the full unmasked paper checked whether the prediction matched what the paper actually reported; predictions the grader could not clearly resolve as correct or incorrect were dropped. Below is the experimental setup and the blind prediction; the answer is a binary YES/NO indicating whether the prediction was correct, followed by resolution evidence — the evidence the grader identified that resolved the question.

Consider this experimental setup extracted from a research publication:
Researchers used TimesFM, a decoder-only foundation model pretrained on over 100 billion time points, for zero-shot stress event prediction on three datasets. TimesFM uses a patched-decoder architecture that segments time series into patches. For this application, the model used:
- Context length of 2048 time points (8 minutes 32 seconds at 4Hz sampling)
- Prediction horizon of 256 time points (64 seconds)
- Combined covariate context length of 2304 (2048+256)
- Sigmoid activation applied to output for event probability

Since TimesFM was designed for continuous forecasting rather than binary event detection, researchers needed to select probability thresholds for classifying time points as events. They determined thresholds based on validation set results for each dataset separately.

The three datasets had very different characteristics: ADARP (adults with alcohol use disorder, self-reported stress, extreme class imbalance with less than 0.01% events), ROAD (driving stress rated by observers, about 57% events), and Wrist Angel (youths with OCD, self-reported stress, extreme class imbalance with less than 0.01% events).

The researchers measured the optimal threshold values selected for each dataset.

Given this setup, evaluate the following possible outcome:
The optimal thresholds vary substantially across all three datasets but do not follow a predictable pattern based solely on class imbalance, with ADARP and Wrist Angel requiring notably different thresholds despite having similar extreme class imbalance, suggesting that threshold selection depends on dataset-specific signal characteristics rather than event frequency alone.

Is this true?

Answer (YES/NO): NO